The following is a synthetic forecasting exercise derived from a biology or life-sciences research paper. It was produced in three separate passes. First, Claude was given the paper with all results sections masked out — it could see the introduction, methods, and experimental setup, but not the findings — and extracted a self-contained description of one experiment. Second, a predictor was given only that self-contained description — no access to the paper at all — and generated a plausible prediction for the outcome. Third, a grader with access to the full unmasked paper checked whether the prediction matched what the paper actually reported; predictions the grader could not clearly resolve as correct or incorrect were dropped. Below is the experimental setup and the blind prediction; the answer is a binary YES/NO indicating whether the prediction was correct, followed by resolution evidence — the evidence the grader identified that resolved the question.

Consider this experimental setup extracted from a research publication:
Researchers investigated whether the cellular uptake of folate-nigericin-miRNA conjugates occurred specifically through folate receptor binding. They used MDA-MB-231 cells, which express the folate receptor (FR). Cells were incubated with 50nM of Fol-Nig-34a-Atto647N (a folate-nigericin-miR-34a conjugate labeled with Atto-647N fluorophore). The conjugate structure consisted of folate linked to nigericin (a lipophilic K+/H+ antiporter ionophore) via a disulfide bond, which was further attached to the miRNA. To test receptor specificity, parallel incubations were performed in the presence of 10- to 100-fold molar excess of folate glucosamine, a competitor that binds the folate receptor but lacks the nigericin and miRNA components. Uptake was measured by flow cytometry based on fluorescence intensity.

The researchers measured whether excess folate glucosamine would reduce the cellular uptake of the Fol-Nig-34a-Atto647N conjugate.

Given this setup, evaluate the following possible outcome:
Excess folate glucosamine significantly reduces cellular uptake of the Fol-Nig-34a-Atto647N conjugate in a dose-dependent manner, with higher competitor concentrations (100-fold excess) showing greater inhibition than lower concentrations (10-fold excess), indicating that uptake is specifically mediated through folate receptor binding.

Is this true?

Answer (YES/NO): NO